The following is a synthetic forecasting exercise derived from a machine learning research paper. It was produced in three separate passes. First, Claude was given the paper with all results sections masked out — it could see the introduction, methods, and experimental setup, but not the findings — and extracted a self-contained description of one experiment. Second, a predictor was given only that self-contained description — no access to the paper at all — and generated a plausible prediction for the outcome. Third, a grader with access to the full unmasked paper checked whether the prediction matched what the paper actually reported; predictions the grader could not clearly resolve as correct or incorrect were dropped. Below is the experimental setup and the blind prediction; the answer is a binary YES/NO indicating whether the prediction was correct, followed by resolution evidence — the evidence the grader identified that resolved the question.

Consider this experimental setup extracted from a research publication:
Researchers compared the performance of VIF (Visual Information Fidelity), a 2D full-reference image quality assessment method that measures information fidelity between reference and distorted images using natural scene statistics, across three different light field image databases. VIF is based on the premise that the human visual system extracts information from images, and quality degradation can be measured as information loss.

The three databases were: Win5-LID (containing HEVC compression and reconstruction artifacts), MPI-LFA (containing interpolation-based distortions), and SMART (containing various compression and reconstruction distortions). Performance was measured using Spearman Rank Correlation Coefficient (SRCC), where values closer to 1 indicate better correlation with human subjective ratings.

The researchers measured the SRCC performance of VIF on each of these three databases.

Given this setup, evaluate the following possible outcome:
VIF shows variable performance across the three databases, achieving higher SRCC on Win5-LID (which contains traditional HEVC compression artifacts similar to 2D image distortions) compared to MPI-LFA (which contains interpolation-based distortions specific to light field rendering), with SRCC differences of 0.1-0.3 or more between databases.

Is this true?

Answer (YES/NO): NO